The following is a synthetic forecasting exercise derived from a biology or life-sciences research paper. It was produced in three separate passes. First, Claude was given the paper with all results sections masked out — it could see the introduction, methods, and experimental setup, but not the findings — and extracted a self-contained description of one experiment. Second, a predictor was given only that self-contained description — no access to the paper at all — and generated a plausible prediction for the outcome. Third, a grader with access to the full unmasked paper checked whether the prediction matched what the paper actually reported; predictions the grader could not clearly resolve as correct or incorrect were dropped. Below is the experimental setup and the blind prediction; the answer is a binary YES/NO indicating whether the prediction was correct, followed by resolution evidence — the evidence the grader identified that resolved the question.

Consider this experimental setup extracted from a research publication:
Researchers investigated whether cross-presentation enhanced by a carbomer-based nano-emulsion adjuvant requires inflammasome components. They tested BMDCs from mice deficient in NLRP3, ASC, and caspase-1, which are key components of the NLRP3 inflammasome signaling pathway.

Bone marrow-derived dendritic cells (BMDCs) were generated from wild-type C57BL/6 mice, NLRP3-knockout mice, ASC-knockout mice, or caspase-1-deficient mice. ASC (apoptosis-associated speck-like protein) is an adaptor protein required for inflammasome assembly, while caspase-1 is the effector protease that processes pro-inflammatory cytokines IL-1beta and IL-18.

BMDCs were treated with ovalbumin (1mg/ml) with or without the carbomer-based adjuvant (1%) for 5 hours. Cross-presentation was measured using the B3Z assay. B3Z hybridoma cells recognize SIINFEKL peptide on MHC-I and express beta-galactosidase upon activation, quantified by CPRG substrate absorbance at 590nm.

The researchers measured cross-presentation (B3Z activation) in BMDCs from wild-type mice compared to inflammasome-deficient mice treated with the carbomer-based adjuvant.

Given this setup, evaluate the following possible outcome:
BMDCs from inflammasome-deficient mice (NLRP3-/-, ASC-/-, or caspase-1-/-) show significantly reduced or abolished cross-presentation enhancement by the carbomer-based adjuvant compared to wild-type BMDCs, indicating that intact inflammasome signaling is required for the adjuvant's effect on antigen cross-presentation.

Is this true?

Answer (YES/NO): NO